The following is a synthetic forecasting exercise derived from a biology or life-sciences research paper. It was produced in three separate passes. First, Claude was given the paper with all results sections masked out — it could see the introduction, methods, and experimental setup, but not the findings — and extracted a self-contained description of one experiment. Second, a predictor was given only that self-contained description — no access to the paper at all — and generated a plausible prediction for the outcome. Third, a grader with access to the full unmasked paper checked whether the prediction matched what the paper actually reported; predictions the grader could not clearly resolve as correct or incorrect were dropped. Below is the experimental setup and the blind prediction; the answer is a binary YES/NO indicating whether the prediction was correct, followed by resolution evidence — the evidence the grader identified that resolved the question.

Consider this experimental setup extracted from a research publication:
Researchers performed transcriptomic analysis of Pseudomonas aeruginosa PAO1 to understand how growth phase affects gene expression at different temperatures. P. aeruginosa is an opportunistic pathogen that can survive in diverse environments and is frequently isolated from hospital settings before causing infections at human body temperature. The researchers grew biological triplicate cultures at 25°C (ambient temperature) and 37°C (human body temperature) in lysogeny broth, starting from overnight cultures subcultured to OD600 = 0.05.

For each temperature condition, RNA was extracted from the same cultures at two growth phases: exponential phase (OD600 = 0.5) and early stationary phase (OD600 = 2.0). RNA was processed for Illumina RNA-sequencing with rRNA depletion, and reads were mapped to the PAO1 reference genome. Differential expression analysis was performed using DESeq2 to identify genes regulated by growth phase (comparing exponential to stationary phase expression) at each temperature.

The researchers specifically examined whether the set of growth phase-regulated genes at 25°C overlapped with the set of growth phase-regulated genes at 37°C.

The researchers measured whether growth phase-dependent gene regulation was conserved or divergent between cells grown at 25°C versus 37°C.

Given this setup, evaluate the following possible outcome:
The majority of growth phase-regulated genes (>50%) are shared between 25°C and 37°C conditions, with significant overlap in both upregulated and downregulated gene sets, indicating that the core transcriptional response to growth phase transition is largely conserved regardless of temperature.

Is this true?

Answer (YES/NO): YES